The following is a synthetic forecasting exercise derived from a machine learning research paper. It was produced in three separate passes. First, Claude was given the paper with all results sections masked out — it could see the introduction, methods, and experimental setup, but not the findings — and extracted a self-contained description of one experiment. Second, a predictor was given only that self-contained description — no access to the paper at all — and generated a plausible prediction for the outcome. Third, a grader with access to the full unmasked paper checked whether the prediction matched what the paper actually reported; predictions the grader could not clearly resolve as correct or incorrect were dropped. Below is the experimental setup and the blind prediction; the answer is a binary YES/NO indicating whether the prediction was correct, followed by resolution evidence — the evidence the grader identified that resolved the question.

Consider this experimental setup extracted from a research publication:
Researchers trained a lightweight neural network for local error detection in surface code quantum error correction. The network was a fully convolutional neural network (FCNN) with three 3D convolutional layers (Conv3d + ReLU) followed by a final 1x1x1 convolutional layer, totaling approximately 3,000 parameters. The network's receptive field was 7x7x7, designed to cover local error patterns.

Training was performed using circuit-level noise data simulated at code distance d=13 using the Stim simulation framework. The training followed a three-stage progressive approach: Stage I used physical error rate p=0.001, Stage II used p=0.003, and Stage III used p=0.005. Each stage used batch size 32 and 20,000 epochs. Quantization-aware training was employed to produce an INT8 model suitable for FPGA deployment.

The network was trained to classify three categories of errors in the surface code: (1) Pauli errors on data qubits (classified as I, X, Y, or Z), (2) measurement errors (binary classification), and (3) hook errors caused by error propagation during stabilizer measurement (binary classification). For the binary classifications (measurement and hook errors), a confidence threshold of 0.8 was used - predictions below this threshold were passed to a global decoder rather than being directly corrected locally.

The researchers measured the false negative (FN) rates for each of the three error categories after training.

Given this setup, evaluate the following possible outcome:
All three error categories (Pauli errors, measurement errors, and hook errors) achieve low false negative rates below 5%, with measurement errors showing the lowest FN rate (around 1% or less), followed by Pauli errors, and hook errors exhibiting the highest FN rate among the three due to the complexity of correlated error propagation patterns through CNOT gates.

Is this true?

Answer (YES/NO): NO